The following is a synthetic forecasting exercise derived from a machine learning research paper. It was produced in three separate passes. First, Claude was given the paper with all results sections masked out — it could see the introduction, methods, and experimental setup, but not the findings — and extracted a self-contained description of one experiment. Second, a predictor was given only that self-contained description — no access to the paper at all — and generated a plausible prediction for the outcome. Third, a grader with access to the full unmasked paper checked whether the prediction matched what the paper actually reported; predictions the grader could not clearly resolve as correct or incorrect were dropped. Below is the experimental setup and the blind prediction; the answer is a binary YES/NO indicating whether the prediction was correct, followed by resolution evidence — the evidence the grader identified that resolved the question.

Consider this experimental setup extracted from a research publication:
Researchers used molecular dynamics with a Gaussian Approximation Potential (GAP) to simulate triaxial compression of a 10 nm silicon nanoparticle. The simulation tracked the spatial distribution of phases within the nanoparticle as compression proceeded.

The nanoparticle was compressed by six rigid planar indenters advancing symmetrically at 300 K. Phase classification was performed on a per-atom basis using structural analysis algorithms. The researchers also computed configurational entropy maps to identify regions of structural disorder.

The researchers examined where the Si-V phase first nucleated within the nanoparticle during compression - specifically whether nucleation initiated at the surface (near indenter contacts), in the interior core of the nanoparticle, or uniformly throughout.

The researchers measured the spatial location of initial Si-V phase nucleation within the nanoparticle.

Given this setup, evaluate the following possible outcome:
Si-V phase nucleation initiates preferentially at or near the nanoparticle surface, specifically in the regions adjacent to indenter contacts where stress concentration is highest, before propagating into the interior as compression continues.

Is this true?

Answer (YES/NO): NO